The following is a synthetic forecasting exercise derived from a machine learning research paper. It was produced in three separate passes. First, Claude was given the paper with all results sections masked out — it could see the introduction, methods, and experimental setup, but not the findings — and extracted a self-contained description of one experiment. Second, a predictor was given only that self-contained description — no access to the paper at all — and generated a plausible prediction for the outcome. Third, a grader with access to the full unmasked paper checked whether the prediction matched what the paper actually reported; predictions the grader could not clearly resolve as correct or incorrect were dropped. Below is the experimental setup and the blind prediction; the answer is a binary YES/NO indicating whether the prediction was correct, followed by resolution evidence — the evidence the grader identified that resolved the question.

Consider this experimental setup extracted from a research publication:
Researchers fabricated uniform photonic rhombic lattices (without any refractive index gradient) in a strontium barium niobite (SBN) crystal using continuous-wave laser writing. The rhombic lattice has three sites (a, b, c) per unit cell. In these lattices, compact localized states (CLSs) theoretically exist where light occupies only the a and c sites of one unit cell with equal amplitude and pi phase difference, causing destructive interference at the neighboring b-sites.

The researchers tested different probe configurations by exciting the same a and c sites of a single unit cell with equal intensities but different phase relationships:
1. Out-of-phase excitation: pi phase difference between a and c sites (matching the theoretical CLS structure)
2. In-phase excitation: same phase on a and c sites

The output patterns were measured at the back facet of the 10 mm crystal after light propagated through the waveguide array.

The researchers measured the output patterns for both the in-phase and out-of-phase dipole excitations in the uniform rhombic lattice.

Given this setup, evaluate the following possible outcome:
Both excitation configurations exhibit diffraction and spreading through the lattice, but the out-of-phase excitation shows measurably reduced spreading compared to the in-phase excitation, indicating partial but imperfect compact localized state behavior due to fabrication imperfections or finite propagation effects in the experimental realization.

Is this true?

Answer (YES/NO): NO